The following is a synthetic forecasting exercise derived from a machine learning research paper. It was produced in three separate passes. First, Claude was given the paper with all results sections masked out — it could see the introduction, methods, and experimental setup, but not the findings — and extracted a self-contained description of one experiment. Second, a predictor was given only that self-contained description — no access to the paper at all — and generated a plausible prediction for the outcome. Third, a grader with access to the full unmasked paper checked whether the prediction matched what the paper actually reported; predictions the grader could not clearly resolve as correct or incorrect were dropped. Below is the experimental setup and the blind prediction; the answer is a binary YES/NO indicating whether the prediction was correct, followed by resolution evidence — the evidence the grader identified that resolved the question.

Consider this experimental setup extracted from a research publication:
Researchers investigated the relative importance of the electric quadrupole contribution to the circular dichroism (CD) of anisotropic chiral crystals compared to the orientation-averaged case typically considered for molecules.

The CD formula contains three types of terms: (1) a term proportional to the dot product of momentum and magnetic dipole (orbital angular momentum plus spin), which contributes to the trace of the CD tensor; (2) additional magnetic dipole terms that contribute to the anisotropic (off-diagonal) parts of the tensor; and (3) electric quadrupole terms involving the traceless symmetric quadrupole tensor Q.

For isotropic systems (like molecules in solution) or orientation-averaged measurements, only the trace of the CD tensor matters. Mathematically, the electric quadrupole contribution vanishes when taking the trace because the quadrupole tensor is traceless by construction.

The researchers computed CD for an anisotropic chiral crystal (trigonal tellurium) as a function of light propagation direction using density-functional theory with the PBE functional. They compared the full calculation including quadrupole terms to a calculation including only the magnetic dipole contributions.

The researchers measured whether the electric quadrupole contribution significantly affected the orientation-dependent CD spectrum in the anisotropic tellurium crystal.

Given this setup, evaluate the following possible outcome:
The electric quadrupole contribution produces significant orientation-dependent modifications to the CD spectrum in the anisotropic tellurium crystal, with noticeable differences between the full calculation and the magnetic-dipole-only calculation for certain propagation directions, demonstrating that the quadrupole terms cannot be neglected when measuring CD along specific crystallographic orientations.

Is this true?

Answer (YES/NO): YES